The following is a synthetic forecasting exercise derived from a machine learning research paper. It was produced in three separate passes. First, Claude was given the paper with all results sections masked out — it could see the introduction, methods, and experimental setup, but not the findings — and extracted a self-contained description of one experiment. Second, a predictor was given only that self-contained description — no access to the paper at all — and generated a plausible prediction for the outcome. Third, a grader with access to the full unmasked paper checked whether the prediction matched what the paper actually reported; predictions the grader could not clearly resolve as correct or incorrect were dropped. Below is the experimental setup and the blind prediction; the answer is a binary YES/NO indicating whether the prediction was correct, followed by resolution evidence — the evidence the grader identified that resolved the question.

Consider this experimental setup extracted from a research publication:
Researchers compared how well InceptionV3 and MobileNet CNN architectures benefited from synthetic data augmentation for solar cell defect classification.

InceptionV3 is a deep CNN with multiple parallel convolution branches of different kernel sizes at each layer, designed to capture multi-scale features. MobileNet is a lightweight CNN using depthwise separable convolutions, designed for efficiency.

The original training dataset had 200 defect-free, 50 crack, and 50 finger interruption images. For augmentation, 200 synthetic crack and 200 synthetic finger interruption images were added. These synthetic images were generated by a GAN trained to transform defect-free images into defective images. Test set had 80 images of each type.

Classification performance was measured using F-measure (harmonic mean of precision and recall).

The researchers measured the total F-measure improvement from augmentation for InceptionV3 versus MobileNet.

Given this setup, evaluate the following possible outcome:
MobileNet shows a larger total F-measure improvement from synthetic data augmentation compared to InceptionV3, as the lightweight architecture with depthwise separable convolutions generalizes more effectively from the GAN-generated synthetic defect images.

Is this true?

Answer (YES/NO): YES